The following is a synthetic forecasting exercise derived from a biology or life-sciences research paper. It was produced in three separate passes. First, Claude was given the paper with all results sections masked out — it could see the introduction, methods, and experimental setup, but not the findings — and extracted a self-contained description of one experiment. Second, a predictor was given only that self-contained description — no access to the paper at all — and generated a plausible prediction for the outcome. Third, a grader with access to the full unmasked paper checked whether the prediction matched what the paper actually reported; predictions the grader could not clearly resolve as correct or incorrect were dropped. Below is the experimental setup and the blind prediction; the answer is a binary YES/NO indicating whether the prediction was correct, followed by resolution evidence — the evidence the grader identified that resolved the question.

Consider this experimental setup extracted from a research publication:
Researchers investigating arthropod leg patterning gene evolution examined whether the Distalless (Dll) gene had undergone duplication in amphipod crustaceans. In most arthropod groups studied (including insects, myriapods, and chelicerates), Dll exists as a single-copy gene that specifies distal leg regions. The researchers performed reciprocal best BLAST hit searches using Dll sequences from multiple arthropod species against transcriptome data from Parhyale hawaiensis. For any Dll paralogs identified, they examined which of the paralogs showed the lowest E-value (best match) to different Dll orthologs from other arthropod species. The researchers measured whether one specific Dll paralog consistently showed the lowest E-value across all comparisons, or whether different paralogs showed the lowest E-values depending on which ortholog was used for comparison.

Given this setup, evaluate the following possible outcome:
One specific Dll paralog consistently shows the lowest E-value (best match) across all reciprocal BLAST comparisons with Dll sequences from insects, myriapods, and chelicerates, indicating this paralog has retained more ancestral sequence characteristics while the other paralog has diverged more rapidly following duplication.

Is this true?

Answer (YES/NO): NO